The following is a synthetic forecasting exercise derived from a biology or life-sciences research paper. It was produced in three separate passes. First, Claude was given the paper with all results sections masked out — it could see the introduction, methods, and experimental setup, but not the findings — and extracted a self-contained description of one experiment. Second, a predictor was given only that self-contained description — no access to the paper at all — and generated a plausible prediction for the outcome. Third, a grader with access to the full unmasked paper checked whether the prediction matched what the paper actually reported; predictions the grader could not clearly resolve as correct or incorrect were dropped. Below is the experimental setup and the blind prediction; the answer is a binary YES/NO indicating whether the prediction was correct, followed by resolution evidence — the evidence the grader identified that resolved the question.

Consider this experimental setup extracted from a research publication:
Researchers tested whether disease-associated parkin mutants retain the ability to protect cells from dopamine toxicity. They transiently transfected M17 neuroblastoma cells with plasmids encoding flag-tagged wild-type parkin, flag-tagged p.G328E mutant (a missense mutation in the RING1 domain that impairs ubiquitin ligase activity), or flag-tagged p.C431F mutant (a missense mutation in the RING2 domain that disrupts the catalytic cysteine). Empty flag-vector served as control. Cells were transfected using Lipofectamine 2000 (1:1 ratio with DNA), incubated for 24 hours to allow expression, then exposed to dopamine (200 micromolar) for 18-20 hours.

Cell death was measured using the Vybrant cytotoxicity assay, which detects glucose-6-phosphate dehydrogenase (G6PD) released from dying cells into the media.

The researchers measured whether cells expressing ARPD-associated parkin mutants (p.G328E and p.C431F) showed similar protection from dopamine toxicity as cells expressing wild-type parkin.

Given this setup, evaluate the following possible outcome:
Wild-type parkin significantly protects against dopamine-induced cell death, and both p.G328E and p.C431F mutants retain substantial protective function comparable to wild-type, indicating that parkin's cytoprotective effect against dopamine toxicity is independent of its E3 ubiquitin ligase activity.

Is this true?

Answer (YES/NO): NO